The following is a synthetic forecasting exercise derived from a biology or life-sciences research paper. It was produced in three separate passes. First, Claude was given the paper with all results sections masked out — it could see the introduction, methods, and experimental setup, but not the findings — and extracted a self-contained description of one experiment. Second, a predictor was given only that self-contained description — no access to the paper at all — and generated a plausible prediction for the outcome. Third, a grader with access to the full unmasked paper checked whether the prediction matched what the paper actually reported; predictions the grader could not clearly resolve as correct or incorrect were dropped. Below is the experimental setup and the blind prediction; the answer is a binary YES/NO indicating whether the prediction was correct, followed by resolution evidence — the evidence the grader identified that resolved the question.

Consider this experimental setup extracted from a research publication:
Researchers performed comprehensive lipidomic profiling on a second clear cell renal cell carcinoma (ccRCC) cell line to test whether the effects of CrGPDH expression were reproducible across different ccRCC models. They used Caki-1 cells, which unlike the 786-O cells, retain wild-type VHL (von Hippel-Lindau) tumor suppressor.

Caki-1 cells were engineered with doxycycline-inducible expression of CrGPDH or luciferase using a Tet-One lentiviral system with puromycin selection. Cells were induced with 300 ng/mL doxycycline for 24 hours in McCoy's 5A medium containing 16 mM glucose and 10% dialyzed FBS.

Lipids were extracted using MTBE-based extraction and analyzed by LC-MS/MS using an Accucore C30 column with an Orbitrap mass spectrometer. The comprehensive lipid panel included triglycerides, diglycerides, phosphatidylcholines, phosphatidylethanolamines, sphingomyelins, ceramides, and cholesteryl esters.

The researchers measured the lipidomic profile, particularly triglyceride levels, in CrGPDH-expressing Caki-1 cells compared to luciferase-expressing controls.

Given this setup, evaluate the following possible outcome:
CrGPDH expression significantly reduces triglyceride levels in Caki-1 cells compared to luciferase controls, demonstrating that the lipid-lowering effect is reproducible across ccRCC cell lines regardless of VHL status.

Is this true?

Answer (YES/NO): NO